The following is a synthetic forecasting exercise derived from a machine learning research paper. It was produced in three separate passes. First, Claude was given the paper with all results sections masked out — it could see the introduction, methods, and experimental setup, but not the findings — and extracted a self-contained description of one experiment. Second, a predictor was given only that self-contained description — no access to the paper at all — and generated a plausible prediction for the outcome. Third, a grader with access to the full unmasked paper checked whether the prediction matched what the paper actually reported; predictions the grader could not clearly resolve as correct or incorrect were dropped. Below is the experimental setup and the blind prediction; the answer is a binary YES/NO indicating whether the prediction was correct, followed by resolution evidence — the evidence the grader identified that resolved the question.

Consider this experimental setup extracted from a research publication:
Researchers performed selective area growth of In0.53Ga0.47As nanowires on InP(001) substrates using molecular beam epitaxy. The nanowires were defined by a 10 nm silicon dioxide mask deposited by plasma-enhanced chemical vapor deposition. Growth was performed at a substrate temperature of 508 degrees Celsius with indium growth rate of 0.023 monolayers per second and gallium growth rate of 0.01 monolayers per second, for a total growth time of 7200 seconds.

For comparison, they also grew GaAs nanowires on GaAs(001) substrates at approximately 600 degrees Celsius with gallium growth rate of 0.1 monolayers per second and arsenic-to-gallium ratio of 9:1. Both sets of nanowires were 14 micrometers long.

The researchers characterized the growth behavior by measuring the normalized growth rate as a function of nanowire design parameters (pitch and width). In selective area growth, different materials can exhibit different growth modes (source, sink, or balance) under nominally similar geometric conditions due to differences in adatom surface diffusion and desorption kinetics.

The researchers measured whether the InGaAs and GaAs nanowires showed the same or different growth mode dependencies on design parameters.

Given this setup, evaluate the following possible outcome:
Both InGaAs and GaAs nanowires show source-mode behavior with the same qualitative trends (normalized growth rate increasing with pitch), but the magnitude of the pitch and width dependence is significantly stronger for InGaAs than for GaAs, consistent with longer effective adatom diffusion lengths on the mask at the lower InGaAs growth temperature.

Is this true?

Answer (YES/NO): NO